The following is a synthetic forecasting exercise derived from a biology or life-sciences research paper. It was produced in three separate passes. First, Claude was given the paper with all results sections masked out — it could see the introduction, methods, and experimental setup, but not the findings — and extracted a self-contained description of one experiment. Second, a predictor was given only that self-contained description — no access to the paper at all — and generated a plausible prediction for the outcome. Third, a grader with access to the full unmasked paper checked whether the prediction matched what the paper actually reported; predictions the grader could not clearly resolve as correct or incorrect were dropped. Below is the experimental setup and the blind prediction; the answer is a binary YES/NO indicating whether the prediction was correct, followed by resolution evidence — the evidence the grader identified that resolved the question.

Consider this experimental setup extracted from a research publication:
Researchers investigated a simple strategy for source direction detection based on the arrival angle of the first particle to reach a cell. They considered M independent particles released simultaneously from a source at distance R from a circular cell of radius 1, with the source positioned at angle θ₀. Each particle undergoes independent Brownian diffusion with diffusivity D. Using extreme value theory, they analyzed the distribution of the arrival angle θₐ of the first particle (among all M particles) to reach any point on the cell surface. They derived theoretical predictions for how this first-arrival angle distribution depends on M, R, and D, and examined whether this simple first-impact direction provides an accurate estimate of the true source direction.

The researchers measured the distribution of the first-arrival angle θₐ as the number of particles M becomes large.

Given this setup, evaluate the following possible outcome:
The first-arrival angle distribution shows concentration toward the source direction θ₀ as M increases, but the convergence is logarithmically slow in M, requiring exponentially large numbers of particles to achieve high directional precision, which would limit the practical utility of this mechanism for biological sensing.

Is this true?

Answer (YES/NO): NO